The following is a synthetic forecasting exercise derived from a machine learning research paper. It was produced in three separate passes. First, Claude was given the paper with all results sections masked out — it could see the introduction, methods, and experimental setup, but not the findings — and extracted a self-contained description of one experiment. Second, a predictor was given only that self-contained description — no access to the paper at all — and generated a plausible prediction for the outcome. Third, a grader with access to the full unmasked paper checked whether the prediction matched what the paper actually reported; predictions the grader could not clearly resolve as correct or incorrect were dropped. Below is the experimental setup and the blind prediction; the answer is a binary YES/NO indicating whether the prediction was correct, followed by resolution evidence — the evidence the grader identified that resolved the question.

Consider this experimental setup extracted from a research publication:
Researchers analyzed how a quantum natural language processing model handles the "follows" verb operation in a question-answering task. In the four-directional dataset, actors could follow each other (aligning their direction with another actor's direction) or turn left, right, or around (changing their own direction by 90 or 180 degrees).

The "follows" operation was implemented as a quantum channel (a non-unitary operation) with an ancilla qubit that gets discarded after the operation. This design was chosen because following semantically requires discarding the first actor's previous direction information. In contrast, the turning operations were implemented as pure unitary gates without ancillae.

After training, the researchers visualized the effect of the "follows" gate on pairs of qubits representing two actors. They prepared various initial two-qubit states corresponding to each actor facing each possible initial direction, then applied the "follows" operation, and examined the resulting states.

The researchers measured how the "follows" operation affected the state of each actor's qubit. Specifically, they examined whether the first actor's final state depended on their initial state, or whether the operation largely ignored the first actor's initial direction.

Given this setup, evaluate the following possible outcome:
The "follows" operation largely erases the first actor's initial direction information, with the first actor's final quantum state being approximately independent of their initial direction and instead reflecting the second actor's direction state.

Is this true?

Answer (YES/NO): YES